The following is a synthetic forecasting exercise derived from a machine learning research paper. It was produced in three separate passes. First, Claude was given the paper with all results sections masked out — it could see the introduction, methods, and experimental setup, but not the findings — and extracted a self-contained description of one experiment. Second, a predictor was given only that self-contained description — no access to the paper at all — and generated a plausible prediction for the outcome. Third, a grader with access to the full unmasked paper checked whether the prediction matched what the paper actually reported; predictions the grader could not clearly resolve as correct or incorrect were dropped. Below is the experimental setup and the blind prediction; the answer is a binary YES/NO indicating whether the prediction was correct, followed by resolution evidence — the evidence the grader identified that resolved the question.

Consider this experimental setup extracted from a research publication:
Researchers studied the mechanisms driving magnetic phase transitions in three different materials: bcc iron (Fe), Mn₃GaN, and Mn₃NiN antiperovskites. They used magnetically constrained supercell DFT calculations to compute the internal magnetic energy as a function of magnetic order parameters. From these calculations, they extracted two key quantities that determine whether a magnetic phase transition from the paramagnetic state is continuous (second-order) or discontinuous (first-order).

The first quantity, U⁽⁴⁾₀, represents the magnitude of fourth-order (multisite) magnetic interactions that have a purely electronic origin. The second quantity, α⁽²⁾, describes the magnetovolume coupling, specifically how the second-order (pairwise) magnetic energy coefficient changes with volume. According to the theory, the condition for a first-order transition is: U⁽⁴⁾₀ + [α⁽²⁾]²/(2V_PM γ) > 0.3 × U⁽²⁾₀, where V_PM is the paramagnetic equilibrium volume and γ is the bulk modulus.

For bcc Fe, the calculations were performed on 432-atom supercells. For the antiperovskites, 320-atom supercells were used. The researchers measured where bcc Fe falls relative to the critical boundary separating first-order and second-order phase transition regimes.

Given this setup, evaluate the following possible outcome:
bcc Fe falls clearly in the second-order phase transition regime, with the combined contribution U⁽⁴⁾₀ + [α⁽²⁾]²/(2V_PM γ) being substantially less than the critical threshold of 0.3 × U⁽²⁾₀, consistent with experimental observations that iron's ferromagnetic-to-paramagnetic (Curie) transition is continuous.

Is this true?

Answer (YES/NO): YES